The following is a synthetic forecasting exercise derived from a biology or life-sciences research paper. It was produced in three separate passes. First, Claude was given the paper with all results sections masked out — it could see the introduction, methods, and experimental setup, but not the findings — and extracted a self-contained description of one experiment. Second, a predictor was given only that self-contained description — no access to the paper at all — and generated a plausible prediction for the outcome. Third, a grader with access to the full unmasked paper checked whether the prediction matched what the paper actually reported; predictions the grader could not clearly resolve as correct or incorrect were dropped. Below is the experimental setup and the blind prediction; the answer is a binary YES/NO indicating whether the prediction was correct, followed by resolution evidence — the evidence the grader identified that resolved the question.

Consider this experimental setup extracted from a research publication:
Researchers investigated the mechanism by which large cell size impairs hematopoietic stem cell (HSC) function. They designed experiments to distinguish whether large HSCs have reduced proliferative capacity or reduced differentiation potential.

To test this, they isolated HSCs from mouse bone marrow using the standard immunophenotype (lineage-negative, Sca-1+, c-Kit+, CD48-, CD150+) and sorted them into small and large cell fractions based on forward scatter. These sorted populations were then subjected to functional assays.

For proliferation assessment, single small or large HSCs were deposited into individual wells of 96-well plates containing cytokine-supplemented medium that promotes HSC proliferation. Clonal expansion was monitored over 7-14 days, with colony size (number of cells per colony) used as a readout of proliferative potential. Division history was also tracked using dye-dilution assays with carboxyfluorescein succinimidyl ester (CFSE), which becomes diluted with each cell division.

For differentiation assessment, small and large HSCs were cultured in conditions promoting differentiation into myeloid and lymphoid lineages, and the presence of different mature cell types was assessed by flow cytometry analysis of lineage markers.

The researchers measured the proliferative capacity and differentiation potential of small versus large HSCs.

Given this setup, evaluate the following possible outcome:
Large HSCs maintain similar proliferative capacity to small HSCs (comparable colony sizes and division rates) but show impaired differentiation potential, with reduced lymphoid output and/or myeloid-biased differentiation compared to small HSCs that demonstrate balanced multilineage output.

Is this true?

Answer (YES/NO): NO